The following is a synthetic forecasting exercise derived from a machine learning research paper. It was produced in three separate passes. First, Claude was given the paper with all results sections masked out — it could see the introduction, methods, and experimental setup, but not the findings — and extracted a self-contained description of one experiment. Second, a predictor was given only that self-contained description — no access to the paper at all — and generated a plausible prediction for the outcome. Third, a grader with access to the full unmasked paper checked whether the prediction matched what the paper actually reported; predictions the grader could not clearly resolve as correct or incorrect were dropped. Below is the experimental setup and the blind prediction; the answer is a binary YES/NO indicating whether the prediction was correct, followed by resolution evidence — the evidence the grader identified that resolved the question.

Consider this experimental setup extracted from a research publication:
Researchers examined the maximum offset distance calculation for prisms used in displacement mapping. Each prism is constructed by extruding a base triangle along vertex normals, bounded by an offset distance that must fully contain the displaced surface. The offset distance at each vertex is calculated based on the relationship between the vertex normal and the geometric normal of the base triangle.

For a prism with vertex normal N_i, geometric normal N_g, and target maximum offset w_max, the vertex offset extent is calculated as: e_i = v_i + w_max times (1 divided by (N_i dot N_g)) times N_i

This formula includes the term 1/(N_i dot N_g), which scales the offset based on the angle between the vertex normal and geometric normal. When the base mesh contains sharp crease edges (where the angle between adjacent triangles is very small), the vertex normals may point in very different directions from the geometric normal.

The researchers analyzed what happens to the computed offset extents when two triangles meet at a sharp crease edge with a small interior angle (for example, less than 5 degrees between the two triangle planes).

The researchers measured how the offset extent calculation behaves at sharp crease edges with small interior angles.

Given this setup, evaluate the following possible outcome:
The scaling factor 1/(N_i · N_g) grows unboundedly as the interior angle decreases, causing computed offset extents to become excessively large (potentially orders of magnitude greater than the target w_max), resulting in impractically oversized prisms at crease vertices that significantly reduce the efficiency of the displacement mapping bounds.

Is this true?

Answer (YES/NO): YES